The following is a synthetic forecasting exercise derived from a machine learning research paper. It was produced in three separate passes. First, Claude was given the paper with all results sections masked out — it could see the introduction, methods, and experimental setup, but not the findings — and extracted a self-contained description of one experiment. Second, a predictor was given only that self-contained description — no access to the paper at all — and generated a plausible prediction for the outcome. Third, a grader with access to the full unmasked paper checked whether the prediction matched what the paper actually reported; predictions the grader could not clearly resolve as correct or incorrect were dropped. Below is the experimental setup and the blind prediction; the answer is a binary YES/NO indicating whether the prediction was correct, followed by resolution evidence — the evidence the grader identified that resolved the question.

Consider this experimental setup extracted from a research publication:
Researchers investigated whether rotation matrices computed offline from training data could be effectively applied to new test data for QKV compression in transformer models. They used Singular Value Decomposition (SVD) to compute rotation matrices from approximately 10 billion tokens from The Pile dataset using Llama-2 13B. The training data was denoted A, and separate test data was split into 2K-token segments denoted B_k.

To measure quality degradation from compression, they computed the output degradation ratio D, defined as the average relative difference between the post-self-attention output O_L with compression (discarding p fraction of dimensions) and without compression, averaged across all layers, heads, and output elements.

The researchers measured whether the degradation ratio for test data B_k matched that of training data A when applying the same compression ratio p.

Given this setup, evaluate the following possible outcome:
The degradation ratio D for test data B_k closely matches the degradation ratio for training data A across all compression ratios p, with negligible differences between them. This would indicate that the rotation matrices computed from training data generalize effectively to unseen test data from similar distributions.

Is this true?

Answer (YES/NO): YES